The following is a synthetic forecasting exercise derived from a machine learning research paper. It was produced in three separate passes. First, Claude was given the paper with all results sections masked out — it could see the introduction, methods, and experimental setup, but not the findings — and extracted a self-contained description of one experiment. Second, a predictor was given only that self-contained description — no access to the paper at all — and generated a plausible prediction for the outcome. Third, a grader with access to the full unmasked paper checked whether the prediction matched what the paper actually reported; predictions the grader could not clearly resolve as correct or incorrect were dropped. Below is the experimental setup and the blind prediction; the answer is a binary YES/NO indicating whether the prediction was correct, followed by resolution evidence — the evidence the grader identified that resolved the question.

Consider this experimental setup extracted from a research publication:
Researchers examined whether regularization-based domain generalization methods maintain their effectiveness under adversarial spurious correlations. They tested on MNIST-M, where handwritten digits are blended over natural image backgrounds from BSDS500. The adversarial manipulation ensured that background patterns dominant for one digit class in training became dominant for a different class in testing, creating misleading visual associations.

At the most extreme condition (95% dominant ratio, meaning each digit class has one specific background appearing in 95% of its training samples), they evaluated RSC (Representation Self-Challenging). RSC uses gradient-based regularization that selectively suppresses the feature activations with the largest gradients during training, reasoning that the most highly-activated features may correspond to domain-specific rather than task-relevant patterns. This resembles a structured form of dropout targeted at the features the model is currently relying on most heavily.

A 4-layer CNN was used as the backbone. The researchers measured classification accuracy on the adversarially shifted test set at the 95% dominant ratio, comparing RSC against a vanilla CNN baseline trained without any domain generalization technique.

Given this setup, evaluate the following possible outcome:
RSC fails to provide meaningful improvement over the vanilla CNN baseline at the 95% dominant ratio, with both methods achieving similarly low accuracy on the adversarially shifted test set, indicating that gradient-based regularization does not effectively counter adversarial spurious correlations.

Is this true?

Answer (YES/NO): YES